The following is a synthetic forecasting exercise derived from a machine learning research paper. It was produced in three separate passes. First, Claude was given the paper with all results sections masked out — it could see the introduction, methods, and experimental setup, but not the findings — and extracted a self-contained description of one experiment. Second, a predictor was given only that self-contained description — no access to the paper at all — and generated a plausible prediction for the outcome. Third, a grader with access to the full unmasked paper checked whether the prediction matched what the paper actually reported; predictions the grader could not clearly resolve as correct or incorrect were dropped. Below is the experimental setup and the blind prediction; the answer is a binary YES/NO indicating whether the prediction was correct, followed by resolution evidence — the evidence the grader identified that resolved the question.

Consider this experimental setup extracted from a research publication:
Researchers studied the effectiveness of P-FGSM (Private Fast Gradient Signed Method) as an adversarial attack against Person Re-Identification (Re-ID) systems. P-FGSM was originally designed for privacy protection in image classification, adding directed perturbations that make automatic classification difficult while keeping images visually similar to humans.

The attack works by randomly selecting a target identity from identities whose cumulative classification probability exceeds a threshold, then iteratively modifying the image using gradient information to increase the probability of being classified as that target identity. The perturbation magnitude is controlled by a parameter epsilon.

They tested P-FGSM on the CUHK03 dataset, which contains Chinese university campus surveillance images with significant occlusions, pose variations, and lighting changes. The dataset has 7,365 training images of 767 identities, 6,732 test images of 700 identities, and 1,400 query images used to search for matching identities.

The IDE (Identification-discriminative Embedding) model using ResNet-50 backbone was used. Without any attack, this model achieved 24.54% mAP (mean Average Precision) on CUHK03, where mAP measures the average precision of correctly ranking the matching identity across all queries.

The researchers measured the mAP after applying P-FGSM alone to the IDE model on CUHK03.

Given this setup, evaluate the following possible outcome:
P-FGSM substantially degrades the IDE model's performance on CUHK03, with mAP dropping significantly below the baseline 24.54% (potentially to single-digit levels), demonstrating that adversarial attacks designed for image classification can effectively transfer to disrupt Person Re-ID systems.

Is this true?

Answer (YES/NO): NO